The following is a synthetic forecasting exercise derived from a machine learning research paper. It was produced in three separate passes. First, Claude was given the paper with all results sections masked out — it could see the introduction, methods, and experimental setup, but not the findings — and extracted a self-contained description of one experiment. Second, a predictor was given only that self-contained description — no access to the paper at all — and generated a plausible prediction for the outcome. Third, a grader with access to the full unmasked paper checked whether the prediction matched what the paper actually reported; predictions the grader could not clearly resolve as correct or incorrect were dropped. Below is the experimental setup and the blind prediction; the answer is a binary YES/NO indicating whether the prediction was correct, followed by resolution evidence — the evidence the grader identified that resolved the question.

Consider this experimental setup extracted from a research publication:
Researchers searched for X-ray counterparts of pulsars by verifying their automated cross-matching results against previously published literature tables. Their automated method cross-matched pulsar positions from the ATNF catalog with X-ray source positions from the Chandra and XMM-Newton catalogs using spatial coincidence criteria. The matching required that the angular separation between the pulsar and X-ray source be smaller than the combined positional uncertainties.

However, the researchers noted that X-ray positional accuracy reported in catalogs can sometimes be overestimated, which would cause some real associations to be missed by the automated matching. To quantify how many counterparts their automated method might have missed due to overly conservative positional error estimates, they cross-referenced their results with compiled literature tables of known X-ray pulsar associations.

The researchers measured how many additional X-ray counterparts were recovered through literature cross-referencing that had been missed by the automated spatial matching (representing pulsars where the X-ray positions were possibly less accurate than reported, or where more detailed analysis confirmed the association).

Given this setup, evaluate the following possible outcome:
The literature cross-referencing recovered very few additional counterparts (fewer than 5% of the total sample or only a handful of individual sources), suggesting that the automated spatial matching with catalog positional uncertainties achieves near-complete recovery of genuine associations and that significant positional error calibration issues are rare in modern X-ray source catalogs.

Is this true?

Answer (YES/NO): NO